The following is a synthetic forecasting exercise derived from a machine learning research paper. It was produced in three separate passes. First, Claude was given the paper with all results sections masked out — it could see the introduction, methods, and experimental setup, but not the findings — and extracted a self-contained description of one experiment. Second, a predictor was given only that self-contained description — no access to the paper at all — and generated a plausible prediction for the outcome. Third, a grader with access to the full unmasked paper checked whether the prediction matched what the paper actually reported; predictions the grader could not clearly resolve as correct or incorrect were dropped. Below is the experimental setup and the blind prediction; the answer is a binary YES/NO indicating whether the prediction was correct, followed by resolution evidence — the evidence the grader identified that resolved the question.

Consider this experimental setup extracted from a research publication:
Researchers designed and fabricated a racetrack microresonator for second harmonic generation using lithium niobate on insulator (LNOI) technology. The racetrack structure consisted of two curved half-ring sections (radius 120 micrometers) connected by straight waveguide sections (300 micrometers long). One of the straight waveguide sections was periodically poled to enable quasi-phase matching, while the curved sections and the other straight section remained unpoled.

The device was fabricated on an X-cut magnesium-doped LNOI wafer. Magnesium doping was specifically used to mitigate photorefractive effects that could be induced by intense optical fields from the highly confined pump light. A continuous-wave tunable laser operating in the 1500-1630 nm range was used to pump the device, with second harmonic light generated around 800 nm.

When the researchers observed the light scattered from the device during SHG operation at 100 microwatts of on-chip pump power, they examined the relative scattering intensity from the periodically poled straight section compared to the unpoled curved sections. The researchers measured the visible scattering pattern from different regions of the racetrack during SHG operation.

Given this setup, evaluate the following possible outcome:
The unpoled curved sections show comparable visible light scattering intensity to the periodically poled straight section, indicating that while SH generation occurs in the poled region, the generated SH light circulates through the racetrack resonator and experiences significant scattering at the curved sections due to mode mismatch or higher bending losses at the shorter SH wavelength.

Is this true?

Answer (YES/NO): NO